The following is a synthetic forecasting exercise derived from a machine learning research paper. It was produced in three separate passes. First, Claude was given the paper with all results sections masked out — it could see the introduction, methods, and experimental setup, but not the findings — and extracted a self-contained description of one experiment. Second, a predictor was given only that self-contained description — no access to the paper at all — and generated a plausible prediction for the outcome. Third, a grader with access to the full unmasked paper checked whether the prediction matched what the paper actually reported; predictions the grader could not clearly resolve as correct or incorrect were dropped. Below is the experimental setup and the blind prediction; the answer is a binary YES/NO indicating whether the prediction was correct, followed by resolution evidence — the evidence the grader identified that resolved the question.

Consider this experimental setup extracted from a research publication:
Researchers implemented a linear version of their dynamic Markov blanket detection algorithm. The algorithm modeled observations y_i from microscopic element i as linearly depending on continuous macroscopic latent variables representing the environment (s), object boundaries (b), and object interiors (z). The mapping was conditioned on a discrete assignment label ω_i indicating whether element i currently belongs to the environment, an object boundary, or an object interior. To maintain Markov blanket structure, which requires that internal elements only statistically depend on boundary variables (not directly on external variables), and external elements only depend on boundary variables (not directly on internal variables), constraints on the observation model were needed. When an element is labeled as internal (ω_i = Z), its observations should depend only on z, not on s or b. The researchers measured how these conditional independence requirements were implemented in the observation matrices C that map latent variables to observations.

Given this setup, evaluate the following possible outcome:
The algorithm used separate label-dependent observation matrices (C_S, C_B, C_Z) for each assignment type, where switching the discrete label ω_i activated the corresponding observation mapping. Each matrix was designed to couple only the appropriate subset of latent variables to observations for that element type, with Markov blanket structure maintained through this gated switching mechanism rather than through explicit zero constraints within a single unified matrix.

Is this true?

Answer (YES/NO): NO